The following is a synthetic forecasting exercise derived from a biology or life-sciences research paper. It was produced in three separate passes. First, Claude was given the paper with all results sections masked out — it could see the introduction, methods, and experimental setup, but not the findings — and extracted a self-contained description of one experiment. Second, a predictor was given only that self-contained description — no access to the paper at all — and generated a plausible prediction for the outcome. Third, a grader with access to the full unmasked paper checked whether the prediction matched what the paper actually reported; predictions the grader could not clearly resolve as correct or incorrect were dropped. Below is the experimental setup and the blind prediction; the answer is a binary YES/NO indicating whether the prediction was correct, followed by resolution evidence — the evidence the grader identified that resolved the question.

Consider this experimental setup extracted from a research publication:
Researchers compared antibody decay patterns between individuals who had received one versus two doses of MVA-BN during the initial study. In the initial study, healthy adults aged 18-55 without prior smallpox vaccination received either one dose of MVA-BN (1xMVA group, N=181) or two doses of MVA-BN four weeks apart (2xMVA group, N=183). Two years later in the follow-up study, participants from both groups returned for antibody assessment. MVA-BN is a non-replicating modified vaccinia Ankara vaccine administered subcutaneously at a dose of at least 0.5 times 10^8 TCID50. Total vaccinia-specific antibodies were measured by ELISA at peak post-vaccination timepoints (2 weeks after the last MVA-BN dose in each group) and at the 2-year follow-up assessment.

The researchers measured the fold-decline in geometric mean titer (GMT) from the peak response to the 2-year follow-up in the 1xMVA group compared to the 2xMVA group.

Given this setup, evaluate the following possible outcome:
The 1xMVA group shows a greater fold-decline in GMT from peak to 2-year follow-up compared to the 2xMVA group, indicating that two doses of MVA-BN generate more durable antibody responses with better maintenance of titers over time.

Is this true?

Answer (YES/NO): NO